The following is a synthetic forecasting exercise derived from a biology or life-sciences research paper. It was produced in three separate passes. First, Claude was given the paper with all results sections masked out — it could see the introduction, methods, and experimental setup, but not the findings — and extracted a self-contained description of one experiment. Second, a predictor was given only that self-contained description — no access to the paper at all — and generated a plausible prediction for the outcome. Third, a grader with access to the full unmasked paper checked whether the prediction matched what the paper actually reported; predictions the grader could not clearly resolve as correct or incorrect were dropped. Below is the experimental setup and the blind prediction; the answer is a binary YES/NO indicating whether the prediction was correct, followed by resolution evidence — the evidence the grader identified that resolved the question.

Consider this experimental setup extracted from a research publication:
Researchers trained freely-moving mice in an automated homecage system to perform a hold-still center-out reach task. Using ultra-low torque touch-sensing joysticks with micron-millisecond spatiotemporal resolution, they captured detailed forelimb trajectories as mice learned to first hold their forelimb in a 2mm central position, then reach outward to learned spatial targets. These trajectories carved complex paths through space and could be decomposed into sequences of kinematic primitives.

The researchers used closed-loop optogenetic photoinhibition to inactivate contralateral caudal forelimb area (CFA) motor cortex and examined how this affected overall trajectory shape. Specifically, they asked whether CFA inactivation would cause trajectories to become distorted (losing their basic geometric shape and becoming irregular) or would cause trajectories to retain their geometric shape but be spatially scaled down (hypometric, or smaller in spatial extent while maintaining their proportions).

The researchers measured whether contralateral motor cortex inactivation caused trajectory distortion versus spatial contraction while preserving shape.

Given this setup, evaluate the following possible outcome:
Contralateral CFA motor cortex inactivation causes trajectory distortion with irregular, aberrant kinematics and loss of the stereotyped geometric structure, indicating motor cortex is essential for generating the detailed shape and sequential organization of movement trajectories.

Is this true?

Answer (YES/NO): NO